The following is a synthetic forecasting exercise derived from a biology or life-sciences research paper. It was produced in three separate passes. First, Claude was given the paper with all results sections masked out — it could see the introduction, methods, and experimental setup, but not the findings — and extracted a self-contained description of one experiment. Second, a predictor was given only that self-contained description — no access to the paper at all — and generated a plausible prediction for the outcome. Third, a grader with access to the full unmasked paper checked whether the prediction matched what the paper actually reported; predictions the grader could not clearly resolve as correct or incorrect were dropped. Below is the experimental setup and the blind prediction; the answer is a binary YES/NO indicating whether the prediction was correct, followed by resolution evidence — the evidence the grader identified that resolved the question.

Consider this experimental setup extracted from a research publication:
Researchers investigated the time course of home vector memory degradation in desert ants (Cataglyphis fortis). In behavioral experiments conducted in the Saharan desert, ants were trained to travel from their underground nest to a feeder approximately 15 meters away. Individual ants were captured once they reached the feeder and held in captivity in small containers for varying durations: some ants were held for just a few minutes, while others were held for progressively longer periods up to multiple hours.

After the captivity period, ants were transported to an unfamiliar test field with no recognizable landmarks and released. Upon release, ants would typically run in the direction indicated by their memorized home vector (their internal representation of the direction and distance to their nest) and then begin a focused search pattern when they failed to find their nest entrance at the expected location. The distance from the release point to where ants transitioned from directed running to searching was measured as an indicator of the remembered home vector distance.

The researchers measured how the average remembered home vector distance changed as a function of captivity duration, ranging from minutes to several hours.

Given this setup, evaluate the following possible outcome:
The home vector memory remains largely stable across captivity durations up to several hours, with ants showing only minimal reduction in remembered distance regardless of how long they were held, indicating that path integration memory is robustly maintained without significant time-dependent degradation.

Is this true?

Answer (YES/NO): NO